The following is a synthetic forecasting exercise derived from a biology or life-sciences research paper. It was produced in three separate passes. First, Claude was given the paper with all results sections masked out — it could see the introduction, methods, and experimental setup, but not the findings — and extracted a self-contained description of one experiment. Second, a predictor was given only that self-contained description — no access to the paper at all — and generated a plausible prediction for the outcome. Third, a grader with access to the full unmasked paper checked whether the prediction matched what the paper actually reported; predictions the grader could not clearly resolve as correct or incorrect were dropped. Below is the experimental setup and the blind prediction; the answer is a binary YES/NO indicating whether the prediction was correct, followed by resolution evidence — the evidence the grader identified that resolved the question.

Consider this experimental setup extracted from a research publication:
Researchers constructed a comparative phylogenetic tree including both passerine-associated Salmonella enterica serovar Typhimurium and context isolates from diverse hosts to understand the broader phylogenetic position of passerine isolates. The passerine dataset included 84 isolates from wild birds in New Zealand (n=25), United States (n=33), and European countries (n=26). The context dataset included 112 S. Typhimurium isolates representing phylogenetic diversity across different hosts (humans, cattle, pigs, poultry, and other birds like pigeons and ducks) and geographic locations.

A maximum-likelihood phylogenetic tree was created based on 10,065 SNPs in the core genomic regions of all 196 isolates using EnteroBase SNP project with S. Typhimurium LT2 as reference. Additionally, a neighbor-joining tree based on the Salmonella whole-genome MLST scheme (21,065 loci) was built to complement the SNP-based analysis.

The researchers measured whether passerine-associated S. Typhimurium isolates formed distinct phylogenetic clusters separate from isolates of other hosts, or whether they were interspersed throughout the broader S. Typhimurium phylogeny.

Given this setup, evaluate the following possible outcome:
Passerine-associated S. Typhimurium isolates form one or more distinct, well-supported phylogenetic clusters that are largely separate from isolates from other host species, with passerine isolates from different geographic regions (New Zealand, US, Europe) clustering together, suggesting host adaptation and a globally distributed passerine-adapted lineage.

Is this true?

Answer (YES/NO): YES